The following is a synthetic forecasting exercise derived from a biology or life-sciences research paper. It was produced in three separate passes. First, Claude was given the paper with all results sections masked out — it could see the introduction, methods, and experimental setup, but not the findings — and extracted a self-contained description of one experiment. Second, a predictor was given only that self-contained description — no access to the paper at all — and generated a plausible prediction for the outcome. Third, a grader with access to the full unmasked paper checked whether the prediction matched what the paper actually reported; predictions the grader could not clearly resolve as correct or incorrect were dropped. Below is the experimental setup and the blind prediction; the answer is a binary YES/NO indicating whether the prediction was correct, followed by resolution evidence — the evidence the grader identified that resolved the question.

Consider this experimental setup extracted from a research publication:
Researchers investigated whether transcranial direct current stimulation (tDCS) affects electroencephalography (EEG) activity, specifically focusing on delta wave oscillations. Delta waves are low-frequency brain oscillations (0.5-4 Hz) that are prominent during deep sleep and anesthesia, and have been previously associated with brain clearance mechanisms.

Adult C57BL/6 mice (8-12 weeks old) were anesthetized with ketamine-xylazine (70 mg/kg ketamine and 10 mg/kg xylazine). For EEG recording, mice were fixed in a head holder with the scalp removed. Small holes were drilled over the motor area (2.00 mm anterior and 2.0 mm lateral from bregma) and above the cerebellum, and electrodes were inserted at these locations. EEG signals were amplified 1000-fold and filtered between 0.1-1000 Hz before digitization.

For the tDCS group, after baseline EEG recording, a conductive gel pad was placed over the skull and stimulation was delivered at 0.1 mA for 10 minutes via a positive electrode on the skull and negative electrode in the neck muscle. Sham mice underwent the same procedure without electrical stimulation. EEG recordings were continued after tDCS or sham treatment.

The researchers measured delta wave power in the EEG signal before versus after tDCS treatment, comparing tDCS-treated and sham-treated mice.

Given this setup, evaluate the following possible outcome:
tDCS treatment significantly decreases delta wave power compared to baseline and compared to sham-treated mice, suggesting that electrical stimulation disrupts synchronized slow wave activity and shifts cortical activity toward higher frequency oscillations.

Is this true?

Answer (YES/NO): NO